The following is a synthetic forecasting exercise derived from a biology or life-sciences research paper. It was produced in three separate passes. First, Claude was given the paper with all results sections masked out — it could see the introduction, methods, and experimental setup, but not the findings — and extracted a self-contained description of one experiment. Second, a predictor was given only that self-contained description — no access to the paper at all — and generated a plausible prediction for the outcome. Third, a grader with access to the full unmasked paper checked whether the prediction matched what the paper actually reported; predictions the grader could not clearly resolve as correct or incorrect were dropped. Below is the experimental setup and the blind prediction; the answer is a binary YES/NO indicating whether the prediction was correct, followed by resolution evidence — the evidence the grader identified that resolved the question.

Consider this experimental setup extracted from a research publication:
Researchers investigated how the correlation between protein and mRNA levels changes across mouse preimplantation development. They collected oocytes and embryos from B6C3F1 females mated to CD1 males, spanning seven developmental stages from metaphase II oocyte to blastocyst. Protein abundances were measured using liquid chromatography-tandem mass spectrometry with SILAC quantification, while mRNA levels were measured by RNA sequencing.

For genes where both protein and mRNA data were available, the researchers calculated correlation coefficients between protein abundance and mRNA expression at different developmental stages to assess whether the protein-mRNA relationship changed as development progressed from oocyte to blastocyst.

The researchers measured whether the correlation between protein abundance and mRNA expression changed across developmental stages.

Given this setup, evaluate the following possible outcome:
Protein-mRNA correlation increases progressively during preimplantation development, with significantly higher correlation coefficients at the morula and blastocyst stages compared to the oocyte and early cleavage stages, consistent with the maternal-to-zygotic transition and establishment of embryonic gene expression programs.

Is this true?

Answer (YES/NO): YES